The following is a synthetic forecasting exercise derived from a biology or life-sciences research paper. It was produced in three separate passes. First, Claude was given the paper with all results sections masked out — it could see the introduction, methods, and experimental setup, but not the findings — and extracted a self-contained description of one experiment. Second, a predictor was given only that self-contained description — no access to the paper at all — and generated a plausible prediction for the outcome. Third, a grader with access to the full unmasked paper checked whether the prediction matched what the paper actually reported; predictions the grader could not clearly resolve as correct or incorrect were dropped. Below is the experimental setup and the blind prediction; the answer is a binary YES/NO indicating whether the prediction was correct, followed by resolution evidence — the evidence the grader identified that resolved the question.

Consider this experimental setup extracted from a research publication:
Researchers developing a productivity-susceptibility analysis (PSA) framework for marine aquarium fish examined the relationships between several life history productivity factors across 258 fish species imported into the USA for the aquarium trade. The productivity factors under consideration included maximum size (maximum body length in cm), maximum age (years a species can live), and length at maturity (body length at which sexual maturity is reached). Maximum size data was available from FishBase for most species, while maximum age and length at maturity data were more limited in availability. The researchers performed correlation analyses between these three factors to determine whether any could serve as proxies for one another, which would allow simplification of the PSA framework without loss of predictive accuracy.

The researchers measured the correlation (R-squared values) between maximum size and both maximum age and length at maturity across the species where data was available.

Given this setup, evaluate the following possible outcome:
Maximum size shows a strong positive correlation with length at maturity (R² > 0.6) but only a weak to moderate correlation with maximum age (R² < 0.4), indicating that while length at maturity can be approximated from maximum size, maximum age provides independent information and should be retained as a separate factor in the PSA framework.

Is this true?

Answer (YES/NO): NO